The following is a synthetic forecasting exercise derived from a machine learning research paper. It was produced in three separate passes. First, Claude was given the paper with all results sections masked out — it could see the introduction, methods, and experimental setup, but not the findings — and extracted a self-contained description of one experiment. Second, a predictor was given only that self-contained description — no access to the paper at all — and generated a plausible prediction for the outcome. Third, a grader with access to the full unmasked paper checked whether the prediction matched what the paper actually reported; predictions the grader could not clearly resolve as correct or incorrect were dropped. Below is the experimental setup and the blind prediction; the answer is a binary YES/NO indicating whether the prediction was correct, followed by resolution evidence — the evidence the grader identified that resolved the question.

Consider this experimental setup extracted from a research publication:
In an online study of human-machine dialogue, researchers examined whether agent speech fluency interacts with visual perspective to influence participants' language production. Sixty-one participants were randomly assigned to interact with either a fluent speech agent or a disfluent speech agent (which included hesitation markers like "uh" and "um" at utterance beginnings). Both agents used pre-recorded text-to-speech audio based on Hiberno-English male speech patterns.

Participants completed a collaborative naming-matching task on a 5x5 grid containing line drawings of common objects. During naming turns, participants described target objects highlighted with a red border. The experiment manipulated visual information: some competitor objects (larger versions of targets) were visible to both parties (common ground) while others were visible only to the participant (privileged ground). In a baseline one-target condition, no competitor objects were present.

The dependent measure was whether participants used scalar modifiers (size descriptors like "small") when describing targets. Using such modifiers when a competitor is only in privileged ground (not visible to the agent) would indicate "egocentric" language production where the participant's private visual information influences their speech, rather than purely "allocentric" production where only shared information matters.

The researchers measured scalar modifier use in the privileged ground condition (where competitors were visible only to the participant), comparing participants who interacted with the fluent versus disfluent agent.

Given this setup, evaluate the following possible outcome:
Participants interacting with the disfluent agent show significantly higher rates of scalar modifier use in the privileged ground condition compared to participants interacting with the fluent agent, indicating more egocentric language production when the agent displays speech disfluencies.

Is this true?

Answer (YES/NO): NO